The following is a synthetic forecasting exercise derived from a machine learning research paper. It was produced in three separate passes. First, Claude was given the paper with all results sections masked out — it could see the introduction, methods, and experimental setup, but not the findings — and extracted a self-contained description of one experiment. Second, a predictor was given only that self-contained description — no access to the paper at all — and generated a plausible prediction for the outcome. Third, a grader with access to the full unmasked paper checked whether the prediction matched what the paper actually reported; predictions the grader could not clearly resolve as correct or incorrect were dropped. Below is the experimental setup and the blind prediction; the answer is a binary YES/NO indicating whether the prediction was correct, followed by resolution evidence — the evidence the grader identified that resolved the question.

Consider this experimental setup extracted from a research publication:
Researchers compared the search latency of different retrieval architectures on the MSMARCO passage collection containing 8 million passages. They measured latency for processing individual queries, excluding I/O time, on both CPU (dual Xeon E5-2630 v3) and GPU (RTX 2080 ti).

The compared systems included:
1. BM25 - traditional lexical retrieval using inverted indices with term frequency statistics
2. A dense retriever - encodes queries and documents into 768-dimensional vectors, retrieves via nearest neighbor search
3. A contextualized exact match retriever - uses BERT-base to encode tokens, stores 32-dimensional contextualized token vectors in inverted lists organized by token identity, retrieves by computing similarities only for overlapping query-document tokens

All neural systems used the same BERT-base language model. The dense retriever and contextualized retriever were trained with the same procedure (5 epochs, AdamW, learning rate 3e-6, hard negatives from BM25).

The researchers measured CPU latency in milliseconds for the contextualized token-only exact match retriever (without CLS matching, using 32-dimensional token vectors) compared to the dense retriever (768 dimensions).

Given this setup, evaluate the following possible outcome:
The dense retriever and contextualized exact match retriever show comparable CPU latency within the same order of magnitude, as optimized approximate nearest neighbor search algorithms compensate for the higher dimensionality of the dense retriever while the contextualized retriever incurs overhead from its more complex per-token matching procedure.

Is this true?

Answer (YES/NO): NO